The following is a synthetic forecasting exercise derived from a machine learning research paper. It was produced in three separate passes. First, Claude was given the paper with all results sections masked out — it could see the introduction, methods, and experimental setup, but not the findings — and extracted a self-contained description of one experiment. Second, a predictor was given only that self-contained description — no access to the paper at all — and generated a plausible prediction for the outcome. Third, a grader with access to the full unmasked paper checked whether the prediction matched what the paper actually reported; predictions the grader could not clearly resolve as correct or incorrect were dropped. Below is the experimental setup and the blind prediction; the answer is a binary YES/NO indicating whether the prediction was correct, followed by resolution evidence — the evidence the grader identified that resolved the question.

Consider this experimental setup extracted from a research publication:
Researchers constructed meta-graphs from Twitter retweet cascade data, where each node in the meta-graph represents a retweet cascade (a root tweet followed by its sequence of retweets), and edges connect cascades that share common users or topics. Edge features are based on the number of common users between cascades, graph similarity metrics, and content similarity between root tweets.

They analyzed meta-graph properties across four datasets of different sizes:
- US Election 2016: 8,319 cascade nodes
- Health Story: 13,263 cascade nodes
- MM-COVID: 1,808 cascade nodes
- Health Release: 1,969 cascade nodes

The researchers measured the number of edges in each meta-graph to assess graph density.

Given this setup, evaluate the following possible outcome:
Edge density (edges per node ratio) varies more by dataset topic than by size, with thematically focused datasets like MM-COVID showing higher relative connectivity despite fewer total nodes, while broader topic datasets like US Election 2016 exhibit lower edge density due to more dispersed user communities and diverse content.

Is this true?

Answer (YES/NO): NO